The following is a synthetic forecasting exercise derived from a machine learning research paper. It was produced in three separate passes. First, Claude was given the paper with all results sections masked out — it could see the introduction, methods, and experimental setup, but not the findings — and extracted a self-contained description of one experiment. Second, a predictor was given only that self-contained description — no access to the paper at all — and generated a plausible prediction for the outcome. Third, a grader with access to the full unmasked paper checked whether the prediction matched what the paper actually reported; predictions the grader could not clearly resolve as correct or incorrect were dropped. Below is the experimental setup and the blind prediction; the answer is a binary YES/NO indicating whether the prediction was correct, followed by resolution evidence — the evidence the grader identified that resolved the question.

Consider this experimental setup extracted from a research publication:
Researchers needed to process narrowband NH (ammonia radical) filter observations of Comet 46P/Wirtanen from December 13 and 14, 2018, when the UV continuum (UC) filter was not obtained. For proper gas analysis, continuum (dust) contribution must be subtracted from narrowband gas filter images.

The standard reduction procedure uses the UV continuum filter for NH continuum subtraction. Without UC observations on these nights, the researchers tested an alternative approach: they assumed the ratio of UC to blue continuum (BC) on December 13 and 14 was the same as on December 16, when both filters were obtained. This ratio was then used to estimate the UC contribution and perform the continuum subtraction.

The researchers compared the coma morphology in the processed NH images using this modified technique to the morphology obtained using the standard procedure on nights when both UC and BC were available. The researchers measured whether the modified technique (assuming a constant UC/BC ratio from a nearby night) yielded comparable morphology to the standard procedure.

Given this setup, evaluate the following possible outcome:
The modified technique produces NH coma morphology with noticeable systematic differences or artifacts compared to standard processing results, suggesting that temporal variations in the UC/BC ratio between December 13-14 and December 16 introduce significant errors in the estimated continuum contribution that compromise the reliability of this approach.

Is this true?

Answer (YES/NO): NO